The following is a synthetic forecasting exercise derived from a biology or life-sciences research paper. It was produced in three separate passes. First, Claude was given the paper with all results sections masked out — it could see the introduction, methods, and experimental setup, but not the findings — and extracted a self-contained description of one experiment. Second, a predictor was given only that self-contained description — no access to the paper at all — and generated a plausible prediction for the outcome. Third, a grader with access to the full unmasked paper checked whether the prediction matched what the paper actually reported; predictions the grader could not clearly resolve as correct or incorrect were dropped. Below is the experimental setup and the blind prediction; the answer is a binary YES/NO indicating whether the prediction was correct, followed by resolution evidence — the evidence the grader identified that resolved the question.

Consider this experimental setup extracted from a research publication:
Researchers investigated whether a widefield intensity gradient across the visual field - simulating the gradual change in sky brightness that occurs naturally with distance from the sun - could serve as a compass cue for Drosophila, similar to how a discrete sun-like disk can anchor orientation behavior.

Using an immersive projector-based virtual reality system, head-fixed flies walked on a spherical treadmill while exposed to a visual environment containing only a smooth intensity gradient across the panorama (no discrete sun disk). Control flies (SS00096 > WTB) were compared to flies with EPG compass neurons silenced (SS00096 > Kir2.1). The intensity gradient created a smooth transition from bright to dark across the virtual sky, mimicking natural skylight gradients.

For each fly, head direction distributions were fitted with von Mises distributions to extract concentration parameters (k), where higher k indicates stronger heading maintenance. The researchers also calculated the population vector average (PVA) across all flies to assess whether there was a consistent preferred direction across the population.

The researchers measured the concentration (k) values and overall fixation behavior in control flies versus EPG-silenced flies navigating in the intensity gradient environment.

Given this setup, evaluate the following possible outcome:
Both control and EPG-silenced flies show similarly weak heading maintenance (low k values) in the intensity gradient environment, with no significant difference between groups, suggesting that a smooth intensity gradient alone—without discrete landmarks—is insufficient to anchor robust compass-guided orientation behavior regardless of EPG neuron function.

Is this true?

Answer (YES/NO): NO